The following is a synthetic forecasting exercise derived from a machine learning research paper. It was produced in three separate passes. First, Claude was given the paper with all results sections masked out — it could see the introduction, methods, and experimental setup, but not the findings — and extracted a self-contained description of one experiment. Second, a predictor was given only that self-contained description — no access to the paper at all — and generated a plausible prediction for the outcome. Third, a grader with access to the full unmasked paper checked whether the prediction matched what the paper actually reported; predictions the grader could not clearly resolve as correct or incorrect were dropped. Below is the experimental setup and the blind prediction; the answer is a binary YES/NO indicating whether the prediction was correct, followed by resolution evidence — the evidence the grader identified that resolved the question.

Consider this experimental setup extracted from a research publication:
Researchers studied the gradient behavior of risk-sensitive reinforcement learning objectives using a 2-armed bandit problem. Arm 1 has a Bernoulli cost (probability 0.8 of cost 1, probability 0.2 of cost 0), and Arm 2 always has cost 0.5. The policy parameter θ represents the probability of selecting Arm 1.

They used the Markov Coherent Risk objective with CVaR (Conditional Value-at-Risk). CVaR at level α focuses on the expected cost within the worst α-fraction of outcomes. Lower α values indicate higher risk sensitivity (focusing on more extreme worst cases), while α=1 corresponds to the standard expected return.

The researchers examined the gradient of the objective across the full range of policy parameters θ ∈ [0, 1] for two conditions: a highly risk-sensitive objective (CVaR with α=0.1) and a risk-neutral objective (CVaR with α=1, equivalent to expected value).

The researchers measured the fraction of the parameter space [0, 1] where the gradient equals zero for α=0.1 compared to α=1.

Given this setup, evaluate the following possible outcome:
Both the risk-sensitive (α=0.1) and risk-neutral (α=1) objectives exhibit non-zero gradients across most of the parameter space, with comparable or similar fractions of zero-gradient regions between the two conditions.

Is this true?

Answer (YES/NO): NO